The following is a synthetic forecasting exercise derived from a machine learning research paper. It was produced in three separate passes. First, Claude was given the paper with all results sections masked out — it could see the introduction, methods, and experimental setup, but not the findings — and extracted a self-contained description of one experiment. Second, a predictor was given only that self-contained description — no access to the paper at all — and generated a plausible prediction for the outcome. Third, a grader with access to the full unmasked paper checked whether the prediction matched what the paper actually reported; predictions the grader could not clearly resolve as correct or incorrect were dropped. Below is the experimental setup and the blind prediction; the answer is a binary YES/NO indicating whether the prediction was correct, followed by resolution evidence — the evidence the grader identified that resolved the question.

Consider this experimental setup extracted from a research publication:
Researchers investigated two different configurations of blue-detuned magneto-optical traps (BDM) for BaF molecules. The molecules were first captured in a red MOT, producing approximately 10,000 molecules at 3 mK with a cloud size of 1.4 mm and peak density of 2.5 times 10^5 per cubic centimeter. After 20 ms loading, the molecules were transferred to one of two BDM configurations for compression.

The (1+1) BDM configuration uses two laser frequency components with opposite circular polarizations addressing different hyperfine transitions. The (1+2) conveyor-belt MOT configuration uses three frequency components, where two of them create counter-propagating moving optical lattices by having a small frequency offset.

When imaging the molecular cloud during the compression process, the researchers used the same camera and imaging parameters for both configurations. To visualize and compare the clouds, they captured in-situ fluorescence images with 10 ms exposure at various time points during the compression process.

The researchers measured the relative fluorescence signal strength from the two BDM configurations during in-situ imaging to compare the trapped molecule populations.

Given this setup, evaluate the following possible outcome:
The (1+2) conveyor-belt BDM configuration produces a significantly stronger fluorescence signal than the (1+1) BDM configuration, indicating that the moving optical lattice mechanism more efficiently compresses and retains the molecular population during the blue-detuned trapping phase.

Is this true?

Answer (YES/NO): YES